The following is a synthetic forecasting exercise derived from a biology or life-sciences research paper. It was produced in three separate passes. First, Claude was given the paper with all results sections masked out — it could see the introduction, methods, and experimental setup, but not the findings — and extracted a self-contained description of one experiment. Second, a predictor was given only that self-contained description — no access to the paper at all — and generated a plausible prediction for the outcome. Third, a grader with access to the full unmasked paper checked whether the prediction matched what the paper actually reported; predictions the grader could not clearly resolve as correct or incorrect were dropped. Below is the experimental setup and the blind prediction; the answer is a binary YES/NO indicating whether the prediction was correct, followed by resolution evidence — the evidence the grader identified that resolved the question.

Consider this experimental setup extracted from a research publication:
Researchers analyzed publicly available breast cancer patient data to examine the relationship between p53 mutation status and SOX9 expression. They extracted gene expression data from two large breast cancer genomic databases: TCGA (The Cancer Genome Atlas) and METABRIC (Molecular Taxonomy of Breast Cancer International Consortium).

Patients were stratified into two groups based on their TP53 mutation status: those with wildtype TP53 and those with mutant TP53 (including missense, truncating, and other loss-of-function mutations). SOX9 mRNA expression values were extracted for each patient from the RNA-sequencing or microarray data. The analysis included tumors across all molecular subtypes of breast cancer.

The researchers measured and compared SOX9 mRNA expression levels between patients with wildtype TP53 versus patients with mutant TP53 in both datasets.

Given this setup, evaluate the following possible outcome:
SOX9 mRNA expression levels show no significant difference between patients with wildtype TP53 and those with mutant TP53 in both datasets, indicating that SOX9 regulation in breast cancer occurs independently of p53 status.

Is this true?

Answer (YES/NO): NO